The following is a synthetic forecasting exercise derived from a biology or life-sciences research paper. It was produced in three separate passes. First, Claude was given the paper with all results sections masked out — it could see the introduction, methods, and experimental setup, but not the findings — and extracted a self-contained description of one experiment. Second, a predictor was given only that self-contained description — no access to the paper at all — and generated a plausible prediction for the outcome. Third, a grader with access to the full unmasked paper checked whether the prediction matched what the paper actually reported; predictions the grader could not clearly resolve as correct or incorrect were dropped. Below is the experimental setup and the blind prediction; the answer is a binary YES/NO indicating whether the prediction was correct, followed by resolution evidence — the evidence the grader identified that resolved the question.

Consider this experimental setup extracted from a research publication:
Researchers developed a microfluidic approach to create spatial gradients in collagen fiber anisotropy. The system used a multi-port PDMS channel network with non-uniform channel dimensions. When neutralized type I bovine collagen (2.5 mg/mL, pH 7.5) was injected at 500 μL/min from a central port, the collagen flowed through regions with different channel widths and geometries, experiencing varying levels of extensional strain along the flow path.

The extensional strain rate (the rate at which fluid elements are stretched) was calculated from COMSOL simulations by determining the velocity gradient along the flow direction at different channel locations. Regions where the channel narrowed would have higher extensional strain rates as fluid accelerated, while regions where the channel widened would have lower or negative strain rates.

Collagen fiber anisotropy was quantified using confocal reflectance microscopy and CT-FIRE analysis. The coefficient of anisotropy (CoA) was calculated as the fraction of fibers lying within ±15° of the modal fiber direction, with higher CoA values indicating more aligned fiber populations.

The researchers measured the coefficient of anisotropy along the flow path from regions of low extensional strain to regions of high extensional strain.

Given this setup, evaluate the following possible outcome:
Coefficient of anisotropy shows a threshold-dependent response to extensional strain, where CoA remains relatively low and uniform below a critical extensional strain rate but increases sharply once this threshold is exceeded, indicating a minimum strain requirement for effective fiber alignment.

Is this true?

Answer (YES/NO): NO